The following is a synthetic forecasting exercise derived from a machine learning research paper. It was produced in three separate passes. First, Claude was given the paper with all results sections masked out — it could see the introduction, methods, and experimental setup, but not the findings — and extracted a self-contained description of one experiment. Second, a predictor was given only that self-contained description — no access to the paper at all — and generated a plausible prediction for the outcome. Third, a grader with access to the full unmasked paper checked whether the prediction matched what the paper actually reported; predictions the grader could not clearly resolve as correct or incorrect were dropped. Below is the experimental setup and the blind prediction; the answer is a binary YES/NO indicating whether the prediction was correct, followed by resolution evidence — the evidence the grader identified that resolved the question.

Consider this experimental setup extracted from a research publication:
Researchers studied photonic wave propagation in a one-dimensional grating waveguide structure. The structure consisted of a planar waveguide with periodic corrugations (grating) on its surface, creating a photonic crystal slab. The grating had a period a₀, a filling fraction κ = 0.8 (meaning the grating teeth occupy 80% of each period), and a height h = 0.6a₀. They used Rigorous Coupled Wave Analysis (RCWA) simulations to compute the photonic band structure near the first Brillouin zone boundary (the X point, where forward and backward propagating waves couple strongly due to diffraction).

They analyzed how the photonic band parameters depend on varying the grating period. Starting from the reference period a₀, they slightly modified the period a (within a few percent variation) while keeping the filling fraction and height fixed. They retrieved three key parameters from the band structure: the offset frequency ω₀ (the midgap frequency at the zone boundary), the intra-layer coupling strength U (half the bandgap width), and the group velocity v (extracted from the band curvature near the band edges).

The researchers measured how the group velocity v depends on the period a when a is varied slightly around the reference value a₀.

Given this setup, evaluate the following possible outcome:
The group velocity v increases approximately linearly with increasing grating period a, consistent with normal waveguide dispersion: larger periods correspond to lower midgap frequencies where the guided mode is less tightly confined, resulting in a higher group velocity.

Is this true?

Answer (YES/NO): NO